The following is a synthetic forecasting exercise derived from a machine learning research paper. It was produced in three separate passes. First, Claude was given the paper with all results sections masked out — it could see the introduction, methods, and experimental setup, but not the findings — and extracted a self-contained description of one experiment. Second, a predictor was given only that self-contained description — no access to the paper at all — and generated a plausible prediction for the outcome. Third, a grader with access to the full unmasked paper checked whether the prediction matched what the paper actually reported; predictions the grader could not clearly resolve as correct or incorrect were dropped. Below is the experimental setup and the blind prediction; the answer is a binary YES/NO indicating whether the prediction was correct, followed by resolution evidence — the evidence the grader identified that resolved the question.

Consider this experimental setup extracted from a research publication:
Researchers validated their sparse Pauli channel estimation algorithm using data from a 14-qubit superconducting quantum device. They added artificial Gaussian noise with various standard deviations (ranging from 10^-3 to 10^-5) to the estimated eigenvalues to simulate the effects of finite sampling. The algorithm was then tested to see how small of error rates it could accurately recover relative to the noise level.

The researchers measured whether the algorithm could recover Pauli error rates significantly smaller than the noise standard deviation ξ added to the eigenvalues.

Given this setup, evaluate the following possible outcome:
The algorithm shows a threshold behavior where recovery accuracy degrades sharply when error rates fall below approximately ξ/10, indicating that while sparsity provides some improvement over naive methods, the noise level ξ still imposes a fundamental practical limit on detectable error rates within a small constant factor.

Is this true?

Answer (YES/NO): NO